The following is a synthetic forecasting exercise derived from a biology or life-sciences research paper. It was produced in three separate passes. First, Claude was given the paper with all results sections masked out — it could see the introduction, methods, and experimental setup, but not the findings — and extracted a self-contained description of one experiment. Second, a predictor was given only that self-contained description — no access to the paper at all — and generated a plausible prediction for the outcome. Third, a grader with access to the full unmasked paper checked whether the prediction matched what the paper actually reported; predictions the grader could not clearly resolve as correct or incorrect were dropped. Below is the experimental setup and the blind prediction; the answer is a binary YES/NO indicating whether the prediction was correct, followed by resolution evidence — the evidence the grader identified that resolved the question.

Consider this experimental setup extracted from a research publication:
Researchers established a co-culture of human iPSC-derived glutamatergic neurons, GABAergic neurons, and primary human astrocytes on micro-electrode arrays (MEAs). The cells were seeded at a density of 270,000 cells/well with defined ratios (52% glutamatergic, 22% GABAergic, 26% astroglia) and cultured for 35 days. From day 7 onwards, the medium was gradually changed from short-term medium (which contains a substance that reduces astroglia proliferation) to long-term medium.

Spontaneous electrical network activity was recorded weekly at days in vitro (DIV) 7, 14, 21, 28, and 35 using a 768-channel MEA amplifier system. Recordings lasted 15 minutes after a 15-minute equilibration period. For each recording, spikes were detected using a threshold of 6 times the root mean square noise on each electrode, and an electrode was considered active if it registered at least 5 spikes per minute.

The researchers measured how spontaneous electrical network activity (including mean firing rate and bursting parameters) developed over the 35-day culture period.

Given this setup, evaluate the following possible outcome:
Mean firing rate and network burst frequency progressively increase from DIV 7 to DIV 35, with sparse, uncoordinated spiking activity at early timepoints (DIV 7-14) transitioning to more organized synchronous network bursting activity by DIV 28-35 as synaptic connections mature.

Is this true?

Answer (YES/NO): NO